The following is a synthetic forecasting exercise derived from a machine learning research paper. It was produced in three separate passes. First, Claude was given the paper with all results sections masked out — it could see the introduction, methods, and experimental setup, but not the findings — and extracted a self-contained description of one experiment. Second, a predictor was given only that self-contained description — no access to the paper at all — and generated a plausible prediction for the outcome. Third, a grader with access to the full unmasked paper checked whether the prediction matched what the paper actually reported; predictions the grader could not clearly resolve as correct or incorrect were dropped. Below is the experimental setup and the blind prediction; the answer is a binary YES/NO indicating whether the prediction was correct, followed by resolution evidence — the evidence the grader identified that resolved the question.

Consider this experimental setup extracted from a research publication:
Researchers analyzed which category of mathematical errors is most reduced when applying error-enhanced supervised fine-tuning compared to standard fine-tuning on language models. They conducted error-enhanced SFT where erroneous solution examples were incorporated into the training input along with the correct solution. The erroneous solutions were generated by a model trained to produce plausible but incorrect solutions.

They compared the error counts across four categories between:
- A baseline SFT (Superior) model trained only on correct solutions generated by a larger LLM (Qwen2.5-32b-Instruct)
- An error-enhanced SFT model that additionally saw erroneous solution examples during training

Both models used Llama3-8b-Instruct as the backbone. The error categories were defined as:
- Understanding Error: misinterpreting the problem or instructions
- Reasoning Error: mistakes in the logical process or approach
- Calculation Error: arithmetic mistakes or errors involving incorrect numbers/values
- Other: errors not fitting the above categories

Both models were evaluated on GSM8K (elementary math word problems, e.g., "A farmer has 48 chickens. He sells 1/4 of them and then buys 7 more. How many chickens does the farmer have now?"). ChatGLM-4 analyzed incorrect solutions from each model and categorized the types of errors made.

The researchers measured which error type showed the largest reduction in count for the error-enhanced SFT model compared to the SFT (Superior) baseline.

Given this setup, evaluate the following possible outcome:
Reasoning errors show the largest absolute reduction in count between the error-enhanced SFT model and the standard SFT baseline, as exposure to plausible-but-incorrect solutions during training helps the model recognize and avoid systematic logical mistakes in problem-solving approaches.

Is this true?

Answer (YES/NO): YES